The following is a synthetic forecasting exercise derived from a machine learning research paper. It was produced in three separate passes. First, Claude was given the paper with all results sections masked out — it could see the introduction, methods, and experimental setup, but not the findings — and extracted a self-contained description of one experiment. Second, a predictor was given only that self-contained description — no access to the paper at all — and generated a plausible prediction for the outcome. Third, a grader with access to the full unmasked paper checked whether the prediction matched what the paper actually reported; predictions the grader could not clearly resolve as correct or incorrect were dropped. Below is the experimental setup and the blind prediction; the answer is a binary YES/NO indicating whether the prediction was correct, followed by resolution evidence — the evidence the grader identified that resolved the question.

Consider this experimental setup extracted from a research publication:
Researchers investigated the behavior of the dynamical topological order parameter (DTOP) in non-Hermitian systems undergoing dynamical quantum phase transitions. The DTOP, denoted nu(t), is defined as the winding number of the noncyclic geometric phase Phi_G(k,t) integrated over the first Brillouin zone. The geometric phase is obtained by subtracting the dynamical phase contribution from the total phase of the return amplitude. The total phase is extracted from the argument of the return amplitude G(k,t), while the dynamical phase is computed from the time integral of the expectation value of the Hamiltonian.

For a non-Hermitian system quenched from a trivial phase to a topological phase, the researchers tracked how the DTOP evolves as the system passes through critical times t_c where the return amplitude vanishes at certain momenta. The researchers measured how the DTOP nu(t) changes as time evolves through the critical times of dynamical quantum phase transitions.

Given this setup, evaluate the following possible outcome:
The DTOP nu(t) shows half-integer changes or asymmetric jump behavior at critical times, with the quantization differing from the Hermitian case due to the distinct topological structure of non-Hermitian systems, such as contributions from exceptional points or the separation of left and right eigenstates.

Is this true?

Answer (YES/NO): NO